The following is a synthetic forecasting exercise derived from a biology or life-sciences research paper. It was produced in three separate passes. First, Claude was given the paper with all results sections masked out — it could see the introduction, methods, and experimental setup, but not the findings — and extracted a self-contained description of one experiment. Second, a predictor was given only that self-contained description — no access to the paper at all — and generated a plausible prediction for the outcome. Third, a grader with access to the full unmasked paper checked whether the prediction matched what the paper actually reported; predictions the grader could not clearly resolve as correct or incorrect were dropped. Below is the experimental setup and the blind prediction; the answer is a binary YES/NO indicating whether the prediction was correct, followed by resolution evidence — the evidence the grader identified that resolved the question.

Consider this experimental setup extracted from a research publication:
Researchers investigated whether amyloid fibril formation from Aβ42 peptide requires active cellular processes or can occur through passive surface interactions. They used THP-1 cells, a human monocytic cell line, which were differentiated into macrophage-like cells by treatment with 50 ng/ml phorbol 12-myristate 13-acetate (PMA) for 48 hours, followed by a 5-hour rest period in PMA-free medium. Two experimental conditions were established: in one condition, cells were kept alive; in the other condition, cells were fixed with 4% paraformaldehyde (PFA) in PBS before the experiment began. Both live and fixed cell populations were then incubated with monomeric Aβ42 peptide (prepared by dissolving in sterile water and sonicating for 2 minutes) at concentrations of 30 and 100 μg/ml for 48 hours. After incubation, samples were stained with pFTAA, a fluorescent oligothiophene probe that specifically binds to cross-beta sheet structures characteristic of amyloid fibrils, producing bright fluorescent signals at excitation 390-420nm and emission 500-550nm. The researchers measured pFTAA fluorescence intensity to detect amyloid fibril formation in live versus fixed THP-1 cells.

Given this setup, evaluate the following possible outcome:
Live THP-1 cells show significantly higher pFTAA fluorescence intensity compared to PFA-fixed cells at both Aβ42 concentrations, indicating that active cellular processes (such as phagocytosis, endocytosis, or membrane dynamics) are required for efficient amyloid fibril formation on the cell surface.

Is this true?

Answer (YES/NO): YES